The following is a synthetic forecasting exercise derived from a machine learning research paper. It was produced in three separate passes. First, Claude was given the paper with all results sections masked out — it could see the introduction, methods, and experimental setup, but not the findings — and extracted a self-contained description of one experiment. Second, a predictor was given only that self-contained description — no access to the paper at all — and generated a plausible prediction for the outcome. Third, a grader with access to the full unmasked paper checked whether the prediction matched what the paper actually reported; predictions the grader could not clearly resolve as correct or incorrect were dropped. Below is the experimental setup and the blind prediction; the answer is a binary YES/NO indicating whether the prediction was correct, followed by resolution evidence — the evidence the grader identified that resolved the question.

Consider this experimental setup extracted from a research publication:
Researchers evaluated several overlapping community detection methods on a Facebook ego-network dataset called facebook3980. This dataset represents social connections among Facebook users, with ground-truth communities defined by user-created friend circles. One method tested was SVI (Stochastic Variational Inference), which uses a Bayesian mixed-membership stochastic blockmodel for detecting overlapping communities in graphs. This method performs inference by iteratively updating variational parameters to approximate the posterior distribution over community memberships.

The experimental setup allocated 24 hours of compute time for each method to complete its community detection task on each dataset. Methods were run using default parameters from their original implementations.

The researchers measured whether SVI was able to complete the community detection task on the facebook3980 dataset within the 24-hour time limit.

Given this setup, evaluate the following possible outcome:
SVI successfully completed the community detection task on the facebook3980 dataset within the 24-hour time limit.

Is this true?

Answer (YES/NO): NO